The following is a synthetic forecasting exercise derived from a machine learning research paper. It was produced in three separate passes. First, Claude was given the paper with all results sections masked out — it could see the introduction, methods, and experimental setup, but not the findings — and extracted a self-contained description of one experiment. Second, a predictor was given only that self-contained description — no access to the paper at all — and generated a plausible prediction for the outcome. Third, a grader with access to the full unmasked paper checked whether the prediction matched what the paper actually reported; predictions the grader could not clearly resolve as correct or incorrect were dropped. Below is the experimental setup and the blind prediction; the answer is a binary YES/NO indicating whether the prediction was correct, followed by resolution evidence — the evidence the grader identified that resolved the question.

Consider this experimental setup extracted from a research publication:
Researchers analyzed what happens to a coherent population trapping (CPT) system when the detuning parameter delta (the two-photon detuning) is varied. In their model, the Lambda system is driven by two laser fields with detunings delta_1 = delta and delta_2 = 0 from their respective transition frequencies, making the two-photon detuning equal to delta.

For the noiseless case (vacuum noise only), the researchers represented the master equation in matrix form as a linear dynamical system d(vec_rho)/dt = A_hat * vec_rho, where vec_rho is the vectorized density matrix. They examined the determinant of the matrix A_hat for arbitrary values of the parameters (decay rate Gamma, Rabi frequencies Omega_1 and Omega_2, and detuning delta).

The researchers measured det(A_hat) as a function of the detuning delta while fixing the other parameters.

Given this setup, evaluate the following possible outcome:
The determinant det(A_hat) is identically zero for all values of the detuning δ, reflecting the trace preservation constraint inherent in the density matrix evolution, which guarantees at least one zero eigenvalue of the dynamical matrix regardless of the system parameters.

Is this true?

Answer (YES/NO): YES